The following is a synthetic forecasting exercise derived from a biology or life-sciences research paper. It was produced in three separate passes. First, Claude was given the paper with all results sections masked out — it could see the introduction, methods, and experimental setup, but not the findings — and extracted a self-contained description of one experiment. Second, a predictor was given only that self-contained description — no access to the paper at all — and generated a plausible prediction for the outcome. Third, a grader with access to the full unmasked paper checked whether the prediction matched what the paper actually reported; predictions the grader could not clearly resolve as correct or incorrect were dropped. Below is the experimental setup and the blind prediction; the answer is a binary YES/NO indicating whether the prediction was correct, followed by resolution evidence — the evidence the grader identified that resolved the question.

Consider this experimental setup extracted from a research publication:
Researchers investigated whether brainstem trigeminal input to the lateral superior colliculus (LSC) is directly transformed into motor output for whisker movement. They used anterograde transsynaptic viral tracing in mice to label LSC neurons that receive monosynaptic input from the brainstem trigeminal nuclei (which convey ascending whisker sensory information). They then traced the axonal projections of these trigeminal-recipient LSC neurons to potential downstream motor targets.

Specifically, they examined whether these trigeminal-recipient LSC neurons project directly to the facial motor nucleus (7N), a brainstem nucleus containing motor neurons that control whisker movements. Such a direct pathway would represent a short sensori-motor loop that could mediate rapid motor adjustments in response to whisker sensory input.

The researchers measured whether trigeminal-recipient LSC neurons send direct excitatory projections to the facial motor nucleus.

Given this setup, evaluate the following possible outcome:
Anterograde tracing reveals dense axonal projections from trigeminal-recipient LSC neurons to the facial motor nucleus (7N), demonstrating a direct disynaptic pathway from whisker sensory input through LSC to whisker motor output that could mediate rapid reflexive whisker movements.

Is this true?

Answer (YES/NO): YES